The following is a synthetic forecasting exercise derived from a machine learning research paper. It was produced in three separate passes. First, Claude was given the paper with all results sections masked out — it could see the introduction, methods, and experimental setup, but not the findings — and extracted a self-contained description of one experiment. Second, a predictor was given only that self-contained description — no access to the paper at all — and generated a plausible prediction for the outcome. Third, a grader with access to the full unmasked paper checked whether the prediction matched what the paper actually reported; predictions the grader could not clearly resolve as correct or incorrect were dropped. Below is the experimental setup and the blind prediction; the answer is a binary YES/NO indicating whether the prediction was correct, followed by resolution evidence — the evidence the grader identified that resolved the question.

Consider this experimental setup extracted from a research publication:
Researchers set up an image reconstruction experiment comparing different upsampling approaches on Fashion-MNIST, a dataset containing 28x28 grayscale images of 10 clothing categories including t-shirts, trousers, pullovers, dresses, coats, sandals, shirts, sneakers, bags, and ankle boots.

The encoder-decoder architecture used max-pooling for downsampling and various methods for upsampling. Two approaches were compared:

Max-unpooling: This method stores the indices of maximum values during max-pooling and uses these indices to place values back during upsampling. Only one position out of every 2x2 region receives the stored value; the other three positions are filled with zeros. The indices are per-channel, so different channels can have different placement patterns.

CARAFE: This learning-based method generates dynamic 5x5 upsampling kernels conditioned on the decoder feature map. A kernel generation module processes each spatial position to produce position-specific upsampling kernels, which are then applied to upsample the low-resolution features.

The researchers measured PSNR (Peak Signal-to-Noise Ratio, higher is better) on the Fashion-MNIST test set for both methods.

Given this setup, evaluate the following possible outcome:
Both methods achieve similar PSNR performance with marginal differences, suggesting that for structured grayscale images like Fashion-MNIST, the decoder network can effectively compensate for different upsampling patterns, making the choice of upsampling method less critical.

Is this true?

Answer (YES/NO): NO